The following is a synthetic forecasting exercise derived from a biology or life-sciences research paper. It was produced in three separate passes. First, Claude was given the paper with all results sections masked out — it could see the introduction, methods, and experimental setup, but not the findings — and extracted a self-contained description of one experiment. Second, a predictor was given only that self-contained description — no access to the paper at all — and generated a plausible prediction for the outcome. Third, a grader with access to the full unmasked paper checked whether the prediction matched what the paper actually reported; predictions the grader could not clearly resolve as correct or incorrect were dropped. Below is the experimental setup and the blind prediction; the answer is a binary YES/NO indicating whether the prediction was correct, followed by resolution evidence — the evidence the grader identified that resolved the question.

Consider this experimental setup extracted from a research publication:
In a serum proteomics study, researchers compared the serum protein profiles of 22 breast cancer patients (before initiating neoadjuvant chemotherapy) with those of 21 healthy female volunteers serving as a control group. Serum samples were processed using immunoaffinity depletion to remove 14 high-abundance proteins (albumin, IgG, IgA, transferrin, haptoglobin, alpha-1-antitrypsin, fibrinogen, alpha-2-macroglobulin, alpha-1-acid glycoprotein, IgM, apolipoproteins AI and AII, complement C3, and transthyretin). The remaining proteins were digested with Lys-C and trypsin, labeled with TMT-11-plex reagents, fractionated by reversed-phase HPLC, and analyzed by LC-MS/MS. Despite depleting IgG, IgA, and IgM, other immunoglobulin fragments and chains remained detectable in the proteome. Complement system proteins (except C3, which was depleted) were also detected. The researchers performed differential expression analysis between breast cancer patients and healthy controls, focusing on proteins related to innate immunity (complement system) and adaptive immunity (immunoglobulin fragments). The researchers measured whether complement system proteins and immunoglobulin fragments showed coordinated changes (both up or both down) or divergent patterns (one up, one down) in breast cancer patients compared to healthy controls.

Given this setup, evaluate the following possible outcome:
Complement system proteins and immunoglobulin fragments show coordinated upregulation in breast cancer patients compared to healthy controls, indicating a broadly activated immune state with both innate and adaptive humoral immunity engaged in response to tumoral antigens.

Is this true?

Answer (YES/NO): NO